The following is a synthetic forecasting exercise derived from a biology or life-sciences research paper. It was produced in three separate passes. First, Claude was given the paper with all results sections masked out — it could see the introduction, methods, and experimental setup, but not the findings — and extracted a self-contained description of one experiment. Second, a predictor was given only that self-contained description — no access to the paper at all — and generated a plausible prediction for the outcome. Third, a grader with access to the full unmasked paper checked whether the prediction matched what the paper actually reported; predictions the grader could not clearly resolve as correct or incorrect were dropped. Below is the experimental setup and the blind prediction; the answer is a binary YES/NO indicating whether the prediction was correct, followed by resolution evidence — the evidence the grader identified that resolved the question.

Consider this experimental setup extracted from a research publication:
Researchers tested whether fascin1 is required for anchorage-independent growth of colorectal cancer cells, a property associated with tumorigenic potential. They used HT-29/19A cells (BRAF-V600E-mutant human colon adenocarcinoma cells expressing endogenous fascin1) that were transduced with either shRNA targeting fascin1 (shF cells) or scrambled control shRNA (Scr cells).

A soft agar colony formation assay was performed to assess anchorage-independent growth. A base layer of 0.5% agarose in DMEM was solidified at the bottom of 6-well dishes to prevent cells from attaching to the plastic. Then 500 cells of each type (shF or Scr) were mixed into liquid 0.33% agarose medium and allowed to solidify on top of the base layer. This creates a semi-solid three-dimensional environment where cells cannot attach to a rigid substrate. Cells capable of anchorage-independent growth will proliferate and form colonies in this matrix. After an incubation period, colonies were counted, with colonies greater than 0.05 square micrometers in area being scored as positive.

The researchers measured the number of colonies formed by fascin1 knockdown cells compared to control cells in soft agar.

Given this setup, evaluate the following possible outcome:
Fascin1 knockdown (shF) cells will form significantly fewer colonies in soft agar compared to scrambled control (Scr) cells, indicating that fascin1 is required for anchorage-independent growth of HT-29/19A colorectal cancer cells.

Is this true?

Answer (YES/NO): YES